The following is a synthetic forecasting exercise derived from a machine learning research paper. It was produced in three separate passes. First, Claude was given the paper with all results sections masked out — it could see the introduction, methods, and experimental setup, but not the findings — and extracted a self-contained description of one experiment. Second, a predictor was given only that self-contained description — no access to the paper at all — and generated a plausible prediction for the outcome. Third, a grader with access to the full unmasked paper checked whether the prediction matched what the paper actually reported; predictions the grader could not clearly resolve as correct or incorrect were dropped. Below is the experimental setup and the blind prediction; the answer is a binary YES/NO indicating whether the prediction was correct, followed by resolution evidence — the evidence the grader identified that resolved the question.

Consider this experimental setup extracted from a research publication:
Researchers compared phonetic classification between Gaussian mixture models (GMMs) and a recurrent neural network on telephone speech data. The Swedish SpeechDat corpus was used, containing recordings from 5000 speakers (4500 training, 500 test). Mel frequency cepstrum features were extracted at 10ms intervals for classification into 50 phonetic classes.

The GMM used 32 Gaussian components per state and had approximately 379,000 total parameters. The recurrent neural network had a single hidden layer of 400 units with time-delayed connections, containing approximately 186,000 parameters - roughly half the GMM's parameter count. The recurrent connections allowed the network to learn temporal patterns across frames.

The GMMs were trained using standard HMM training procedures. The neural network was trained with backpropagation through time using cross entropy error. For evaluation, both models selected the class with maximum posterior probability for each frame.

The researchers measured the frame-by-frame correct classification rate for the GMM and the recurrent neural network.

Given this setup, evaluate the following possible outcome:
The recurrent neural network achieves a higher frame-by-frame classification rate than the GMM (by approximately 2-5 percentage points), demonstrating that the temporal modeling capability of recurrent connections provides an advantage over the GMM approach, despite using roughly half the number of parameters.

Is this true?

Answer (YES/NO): NO